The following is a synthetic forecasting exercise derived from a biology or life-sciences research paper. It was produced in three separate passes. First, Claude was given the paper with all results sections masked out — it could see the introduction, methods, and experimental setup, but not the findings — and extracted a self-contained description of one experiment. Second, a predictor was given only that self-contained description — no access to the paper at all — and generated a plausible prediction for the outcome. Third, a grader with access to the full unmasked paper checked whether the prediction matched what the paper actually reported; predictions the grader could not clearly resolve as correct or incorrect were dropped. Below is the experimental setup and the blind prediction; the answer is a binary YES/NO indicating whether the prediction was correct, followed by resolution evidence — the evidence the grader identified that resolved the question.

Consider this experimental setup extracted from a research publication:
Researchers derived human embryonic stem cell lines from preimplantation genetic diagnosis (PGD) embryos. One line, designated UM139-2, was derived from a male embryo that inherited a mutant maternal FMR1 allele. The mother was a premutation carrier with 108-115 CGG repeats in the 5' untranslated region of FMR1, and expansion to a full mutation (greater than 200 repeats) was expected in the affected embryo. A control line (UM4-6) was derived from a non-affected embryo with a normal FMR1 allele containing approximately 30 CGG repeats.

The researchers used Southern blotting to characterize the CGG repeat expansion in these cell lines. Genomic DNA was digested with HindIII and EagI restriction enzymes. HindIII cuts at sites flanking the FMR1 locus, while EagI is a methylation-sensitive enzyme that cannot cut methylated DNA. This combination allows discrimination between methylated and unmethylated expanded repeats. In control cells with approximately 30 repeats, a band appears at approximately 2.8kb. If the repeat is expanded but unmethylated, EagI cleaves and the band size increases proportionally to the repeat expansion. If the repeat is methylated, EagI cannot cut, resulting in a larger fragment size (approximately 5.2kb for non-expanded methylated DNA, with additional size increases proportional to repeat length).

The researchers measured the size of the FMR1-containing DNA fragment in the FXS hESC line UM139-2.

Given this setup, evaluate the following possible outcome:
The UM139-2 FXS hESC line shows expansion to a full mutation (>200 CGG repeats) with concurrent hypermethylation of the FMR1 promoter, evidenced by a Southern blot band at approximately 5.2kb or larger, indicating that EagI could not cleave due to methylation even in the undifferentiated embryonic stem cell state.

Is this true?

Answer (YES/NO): YES